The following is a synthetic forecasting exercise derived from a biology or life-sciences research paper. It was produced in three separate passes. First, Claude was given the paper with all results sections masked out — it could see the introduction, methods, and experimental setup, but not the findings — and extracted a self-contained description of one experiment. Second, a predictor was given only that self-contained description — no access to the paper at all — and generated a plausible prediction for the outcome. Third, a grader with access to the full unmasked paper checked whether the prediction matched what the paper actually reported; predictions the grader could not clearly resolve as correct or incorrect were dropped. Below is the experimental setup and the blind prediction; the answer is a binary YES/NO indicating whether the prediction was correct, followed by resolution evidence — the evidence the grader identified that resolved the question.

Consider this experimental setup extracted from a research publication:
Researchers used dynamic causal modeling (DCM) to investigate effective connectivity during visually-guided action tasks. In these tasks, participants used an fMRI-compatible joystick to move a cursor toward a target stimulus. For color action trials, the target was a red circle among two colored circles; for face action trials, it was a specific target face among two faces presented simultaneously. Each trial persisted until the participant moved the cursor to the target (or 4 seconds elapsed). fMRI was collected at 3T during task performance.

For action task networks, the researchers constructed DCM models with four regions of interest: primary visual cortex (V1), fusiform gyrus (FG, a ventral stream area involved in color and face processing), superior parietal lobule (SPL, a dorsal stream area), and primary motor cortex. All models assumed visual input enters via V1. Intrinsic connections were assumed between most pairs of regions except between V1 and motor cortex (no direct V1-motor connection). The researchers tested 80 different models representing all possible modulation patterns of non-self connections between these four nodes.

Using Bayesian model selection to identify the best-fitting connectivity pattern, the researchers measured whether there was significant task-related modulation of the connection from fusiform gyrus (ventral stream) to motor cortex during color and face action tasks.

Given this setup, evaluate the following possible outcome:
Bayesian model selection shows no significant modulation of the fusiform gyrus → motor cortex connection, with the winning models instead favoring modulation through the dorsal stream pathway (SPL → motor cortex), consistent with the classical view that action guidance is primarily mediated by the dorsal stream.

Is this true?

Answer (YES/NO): NO